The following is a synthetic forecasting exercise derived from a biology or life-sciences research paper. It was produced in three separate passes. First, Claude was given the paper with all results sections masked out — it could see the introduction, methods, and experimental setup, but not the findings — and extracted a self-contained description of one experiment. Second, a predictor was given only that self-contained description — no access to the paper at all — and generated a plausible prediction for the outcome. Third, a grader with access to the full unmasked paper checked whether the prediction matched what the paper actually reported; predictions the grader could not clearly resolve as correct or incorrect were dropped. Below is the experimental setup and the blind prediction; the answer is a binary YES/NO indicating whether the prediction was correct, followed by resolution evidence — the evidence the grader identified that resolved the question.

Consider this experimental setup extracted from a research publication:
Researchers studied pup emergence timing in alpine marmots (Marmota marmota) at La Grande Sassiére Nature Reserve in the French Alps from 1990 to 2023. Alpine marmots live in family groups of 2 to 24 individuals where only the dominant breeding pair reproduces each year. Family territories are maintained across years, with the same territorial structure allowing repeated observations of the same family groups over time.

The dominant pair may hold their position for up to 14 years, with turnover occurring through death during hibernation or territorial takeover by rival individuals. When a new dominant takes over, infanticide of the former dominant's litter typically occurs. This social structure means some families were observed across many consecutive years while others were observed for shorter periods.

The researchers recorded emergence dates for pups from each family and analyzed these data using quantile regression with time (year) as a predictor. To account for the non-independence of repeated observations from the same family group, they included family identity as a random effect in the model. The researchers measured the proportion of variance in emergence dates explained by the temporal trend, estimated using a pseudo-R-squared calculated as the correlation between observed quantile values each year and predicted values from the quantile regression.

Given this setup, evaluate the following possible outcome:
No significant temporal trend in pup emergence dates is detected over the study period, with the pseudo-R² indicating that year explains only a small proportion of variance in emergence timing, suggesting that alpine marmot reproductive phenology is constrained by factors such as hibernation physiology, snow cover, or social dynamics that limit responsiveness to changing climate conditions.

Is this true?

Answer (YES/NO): NO